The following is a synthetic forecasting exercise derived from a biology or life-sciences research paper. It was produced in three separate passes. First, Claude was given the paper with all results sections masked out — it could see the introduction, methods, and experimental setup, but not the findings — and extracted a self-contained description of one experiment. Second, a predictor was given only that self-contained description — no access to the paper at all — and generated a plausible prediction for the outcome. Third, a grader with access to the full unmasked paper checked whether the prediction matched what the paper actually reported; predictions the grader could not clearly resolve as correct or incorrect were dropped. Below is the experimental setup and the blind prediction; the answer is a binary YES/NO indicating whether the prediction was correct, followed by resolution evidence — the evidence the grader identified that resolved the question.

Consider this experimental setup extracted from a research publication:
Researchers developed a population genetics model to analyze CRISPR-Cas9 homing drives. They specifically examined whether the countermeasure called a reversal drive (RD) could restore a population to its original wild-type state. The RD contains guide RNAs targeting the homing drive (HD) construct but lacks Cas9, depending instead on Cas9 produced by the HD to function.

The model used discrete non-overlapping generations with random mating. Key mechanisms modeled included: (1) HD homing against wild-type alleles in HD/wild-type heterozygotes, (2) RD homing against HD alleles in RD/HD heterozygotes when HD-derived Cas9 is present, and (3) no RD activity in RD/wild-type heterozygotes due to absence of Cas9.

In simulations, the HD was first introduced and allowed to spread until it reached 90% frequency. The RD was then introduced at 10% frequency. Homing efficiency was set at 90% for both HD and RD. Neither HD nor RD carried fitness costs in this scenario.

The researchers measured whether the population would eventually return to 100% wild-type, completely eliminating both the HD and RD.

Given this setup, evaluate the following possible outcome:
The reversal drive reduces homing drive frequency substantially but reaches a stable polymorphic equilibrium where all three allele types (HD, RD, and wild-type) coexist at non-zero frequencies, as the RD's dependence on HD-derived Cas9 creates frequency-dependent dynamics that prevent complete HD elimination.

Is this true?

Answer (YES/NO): YES